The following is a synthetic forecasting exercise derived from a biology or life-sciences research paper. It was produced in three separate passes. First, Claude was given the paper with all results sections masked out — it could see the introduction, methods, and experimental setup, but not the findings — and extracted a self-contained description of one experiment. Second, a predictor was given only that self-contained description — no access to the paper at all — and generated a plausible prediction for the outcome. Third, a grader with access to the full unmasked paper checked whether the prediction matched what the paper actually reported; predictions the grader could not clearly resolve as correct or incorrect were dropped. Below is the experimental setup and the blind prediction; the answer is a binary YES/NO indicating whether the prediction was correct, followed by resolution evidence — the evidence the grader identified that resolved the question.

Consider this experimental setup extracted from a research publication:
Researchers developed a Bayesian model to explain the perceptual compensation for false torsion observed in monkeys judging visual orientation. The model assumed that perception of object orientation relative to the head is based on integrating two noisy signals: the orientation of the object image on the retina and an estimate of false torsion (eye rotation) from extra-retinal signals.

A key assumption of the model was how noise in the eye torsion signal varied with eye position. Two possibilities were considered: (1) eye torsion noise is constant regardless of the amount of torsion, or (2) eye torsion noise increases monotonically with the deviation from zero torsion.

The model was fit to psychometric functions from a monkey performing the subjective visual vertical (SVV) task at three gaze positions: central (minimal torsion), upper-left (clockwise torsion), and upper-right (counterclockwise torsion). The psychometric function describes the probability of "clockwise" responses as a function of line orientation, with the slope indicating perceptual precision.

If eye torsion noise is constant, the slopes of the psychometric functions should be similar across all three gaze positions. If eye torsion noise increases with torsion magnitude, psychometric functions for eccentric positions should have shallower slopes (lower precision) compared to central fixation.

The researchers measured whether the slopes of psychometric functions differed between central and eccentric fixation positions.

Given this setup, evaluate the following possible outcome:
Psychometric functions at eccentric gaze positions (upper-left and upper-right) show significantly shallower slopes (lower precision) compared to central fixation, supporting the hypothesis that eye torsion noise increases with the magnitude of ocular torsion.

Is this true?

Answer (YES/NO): YES